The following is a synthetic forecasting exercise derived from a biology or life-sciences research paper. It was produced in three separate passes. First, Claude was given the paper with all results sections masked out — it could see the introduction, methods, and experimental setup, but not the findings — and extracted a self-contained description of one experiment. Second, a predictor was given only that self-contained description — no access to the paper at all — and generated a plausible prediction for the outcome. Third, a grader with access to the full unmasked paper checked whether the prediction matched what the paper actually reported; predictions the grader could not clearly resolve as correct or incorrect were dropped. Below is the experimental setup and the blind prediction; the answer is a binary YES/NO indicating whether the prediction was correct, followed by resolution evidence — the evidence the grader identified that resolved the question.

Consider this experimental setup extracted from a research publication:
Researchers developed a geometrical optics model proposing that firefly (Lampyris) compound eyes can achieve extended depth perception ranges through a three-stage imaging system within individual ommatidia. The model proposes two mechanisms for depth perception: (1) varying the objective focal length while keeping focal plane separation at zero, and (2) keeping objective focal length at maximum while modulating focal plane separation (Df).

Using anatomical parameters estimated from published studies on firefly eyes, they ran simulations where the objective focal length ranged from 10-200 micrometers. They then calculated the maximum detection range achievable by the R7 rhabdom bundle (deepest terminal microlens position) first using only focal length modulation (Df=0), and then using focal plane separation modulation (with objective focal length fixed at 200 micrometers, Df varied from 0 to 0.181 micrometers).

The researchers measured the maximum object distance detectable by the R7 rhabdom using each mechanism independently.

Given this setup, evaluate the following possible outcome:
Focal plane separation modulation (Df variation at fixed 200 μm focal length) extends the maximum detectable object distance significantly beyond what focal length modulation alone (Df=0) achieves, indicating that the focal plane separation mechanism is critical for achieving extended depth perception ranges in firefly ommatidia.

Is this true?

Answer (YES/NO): YES